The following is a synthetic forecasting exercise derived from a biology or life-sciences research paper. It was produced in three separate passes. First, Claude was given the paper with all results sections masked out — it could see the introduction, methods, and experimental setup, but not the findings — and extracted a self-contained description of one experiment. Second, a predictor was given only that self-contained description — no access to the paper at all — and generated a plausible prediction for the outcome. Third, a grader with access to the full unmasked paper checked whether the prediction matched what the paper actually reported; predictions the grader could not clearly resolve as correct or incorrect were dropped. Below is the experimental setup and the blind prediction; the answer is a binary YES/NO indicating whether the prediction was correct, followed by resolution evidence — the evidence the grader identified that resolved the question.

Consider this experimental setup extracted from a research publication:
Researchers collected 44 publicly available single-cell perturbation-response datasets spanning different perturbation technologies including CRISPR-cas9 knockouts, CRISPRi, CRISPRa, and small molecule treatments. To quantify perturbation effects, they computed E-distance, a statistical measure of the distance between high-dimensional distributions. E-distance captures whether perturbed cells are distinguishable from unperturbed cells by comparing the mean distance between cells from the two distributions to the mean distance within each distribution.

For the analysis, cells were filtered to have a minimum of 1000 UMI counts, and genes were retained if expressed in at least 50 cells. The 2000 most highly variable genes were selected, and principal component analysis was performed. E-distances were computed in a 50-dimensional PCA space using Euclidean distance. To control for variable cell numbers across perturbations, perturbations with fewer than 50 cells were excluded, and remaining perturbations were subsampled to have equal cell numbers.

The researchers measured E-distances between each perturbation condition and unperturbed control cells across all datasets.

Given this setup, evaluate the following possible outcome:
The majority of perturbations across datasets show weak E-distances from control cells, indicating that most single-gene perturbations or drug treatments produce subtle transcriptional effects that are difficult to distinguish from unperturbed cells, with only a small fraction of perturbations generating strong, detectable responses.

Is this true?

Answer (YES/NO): YES